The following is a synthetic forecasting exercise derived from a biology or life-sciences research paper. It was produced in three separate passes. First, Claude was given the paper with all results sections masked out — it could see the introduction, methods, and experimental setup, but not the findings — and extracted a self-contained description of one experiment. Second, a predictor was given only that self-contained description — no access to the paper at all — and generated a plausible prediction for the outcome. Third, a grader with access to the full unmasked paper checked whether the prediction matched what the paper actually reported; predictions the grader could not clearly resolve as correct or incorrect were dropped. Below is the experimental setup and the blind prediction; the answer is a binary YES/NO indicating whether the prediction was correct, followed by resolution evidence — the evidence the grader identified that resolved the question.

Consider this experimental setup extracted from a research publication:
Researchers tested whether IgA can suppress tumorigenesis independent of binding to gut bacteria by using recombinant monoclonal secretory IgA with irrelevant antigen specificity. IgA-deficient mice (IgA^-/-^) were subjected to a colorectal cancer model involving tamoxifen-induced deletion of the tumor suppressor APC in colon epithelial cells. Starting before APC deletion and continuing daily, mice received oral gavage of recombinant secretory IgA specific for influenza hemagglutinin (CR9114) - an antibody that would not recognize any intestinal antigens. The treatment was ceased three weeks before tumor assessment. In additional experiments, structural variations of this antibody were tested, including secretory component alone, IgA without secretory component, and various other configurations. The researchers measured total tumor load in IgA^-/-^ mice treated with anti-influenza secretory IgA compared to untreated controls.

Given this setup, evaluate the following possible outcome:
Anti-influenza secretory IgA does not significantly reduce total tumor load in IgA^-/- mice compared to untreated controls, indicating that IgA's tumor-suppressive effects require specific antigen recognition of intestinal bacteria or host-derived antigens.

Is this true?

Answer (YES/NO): NO